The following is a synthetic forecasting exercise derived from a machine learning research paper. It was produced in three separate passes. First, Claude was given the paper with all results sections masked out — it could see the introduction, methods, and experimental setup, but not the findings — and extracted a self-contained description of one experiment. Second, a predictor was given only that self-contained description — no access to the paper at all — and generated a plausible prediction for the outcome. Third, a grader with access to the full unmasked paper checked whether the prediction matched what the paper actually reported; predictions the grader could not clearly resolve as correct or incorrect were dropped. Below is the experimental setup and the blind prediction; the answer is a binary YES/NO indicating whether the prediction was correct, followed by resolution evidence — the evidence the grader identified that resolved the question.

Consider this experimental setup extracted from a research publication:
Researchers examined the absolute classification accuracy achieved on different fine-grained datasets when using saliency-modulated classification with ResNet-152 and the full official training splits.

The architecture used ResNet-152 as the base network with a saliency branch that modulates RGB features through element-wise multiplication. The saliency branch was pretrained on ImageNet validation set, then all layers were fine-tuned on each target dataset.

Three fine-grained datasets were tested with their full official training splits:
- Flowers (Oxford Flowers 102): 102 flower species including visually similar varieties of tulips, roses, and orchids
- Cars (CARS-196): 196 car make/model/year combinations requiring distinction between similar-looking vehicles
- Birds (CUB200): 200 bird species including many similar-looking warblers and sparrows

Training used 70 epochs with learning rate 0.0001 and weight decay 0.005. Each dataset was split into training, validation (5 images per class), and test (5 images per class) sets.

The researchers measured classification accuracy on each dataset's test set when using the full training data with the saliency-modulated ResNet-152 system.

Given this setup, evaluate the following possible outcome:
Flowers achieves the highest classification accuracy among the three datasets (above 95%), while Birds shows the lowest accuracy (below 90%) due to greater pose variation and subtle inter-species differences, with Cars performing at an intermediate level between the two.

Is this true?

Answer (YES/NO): YES